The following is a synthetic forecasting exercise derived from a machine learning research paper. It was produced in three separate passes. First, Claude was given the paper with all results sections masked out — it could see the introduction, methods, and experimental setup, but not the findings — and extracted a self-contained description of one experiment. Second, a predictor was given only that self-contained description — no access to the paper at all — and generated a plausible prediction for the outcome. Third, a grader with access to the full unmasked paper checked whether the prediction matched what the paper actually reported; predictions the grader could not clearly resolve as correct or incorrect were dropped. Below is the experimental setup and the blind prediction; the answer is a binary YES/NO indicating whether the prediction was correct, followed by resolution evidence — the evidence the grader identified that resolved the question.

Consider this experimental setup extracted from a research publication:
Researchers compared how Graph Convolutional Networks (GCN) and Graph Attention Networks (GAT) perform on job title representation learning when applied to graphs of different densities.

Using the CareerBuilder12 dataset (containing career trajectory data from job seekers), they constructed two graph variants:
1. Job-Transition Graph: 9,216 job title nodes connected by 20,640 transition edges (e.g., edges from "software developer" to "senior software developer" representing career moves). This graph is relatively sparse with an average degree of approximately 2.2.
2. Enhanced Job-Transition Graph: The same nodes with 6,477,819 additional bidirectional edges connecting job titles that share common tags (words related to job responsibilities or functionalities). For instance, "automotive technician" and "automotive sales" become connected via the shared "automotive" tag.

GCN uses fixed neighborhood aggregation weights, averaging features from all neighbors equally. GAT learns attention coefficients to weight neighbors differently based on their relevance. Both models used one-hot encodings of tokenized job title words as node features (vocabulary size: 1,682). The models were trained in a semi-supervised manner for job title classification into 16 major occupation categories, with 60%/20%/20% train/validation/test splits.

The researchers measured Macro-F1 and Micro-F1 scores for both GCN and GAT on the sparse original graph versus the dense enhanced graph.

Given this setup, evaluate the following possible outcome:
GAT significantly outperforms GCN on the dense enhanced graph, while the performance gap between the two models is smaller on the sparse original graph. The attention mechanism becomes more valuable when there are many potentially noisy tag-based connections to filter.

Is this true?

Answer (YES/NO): YES